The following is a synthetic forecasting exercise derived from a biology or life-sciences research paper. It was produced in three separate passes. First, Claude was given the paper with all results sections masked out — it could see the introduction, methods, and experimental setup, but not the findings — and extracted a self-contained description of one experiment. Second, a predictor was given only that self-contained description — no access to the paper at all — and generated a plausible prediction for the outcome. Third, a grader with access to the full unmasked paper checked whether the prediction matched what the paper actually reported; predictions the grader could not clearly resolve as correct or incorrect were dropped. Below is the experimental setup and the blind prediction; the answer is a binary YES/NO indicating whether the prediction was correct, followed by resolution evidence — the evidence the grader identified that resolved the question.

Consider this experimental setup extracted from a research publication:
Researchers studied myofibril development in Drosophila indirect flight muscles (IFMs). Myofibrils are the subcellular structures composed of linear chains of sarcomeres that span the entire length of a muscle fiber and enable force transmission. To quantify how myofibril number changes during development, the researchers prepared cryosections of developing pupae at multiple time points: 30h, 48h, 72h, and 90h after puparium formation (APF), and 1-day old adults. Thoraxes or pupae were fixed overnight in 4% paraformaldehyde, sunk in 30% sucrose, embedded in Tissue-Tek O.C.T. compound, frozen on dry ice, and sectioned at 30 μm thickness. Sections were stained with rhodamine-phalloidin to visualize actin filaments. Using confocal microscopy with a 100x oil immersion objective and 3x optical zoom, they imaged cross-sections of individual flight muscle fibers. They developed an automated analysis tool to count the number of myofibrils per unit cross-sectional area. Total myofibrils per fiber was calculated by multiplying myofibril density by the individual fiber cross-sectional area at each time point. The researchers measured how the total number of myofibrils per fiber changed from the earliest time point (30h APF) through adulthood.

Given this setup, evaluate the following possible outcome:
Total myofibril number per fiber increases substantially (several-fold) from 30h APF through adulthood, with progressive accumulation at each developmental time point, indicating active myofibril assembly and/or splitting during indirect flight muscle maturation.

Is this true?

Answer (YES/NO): NO